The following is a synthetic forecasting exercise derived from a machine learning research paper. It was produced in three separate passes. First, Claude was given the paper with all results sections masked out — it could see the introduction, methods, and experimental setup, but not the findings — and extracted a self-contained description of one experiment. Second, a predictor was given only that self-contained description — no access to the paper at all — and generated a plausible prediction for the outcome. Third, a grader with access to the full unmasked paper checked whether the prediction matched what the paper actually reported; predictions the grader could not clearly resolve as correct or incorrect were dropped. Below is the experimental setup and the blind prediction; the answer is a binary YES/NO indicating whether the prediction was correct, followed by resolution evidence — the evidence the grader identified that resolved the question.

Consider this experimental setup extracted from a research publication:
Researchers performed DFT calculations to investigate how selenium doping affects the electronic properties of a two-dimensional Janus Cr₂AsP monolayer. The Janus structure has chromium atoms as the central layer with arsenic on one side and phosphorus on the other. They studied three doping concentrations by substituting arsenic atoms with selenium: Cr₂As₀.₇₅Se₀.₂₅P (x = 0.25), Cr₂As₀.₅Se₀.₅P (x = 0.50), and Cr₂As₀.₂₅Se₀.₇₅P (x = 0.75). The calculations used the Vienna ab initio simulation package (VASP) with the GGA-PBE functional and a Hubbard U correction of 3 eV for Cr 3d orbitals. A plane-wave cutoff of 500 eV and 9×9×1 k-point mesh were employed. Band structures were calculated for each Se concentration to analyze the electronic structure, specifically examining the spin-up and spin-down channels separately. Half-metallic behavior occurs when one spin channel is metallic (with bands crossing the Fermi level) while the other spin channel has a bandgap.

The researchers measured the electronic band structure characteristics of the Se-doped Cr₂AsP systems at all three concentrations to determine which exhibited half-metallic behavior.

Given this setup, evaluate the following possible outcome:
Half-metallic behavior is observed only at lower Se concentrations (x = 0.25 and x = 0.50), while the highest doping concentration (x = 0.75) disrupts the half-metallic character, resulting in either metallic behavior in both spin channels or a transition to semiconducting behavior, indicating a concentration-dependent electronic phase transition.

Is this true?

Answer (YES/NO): NO